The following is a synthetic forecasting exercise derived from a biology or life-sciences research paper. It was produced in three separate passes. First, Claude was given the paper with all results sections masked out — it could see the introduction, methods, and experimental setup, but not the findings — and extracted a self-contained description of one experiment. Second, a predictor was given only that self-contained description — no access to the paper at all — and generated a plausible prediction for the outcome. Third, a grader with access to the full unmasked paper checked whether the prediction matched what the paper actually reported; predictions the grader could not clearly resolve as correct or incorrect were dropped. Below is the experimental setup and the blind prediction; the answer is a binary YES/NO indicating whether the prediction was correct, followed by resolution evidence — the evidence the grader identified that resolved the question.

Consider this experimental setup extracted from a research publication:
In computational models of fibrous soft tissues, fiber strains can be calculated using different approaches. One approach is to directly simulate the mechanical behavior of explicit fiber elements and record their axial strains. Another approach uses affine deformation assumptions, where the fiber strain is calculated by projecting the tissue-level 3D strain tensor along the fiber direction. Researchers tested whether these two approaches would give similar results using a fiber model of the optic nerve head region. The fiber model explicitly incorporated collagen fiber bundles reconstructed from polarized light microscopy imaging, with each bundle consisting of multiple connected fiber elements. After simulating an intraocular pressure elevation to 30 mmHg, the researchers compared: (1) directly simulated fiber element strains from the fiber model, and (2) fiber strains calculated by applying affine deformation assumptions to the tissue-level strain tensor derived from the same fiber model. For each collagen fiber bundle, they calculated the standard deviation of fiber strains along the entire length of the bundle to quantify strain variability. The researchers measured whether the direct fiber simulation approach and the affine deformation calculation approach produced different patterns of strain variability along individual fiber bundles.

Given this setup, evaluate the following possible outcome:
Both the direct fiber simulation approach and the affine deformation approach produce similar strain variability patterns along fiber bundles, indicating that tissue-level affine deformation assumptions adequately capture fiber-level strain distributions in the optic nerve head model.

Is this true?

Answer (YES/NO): NO